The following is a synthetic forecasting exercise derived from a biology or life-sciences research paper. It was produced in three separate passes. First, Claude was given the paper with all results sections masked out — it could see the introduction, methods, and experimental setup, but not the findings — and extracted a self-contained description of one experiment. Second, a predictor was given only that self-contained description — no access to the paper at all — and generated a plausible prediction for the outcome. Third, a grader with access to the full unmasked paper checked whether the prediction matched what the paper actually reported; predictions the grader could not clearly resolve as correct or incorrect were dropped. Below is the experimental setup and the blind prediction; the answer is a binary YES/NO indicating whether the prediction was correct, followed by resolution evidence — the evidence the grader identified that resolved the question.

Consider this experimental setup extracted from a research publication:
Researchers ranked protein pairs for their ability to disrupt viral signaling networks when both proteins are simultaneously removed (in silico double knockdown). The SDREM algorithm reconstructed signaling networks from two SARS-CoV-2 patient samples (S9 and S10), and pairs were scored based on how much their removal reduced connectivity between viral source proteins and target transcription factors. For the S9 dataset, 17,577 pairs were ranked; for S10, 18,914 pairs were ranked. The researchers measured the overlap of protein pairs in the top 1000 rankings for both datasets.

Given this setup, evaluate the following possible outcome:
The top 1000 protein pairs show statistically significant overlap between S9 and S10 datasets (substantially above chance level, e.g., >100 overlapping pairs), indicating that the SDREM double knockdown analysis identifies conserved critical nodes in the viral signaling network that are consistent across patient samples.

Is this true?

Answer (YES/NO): YES